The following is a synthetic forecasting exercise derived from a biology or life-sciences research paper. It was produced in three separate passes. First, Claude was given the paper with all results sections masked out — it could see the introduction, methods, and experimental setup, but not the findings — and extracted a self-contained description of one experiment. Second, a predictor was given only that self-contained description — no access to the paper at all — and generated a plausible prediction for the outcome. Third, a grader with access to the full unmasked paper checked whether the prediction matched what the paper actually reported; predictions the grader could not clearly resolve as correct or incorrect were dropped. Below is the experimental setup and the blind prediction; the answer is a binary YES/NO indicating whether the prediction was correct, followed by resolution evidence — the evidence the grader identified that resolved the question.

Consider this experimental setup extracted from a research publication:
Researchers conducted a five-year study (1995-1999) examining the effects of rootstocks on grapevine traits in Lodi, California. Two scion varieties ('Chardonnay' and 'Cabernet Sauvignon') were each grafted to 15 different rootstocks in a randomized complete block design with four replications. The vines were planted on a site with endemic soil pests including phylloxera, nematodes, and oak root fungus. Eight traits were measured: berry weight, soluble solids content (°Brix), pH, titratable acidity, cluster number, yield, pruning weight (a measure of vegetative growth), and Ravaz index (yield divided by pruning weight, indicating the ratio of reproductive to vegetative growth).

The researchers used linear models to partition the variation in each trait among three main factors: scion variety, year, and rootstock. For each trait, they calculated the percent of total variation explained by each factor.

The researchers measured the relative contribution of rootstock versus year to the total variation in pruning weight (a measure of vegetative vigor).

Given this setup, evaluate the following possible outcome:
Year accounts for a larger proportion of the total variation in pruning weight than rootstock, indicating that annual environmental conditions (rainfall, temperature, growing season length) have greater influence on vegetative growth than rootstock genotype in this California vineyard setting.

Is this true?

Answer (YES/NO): YES